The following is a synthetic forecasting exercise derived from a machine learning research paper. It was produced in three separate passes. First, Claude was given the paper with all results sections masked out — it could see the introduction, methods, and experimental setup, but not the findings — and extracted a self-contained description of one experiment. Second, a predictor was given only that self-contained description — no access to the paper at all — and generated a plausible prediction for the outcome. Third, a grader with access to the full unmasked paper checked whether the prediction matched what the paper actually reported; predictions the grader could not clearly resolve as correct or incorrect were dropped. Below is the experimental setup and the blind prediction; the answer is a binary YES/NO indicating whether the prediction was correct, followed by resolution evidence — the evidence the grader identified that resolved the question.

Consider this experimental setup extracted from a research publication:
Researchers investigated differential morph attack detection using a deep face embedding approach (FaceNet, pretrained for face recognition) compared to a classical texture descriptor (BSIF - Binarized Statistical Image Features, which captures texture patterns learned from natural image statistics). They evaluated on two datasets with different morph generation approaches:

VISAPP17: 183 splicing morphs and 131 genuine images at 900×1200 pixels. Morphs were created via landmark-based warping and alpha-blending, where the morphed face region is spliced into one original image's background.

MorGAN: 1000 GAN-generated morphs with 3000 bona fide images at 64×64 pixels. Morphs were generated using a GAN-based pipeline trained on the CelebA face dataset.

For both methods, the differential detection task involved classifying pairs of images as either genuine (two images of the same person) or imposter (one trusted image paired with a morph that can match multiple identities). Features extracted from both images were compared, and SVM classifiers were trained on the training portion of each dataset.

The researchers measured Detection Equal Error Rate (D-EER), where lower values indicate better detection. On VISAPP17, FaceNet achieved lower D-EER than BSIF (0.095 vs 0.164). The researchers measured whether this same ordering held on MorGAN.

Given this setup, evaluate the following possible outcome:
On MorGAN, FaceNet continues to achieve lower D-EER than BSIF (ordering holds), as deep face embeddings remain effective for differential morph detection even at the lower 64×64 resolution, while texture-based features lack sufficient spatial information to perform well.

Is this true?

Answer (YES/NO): NO